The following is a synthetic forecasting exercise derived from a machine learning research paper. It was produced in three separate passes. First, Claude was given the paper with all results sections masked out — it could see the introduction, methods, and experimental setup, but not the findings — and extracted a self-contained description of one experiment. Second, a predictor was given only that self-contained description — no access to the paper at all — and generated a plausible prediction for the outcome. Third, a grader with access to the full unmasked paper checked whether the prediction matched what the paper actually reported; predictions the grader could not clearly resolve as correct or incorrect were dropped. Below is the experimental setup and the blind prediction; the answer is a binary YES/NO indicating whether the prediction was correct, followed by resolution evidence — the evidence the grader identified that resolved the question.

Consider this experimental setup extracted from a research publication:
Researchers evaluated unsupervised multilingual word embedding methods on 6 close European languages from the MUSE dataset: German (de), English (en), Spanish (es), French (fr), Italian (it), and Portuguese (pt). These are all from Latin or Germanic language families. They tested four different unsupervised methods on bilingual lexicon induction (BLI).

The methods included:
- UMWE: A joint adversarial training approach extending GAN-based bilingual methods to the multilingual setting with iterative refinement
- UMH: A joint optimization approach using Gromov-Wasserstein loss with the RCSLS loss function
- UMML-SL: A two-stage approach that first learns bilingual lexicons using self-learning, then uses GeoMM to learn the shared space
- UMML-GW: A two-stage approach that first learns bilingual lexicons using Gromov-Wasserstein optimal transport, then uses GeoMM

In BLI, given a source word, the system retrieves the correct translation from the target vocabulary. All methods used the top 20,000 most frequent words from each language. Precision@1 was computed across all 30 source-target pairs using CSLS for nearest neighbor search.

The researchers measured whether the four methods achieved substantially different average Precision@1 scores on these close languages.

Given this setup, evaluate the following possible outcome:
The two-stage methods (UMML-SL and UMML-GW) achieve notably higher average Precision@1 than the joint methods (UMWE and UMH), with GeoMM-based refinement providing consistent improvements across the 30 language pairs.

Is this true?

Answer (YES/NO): NO